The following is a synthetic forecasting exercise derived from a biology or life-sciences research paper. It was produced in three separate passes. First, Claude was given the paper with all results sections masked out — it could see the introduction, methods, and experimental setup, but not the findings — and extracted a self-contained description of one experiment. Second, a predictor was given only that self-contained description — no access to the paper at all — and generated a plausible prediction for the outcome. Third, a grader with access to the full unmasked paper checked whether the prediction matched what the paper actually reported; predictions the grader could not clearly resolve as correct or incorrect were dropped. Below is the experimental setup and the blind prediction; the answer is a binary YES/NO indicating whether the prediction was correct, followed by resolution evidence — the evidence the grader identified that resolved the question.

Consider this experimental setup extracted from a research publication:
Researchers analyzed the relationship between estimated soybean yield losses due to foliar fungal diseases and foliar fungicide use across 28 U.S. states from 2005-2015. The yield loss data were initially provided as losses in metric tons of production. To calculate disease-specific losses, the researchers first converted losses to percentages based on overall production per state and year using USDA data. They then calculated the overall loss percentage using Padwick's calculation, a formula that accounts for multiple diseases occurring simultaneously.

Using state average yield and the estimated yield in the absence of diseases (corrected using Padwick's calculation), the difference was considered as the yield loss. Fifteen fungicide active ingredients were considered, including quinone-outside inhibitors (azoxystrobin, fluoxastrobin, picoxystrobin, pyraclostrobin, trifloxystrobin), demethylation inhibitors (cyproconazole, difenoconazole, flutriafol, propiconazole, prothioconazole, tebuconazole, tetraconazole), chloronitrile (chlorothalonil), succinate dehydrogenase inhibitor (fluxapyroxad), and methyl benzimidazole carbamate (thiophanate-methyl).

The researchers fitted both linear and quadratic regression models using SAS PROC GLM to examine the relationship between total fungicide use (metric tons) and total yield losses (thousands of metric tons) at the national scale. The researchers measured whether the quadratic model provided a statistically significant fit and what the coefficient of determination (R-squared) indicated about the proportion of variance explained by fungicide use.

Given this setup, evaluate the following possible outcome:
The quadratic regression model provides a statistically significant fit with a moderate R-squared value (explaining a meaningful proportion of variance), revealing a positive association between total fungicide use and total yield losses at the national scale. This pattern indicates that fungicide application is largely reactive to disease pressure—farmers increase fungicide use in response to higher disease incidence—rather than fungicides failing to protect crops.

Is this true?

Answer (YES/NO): NO